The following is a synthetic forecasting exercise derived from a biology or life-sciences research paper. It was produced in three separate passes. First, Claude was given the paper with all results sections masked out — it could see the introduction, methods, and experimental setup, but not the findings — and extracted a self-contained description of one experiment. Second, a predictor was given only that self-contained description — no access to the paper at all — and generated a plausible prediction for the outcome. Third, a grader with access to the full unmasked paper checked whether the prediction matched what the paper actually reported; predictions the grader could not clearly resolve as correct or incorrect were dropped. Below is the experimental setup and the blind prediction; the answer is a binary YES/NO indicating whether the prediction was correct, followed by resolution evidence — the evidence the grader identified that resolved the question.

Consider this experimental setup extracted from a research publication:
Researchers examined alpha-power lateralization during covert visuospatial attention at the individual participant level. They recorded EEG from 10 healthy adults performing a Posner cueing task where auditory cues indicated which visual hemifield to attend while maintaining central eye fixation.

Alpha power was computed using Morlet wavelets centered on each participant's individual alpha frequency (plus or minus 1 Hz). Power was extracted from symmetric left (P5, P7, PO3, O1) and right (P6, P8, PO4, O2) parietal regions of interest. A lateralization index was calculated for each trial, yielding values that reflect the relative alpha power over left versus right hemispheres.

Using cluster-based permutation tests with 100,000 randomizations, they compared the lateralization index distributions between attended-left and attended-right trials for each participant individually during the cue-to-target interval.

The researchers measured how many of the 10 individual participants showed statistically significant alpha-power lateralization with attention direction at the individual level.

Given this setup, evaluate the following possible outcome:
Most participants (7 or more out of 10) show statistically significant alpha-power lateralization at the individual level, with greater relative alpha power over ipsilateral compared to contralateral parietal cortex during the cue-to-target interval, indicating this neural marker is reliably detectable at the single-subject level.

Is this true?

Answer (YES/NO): NO